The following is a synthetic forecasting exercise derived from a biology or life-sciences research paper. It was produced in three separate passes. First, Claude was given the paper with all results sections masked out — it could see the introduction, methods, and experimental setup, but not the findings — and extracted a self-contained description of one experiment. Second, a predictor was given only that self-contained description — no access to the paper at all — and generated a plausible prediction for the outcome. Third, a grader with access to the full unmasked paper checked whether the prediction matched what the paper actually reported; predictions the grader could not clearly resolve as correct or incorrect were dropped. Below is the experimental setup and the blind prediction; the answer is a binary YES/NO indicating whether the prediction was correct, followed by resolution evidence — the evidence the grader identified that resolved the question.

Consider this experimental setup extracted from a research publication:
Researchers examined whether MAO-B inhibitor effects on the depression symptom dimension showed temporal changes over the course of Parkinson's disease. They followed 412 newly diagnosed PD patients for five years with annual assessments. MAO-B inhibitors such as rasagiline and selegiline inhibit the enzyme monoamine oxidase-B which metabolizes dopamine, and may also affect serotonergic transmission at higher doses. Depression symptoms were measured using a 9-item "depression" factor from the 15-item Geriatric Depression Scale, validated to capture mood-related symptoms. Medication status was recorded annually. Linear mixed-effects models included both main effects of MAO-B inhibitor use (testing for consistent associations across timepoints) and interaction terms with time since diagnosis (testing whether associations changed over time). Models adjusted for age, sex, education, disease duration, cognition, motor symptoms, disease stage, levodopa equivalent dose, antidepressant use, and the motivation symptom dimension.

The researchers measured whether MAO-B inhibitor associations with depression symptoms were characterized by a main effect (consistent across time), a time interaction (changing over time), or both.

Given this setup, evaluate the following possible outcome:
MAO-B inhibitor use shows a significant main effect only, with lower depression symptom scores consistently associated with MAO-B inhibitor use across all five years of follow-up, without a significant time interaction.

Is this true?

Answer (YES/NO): YES